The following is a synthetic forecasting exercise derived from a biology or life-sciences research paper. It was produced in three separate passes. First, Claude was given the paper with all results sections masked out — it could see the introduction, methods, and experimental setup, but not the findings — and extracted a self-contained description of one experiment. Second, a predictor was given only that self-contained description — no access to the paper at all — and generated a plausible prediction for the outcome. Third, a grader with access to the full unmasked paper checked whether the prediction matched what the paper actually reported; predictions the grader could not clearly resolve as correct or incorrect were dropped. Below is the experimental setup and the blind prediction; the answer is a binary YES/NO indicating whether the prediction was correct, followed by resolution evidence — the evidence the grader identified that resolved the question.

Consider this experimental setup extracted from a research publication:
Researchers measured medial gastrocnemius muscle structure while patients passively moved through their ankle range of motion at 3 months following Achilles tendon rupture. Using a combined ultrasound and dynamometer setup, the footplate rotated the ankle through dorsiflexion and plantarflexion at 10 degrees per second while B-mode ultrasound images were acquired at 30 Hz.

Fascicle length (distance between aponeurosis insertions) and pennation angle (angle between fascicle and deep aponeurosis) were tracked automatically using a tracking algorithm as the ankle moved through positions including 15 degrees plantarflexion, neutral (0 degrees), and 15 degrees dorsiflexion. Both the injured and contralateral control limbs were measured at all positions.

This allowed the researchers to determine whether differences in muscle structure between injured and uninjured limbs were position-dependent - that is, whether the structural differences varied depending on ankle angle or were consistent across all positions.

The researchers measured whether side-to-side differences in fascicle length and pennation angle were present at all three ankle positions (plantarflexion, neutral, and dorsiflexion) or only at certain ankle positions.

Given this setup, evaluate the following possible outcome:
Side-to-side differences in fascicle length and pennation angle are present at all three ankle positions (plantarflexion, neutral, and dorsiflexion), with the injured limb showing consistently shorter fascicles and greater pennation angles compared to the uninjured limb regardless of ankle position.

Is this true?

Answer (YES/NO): NO